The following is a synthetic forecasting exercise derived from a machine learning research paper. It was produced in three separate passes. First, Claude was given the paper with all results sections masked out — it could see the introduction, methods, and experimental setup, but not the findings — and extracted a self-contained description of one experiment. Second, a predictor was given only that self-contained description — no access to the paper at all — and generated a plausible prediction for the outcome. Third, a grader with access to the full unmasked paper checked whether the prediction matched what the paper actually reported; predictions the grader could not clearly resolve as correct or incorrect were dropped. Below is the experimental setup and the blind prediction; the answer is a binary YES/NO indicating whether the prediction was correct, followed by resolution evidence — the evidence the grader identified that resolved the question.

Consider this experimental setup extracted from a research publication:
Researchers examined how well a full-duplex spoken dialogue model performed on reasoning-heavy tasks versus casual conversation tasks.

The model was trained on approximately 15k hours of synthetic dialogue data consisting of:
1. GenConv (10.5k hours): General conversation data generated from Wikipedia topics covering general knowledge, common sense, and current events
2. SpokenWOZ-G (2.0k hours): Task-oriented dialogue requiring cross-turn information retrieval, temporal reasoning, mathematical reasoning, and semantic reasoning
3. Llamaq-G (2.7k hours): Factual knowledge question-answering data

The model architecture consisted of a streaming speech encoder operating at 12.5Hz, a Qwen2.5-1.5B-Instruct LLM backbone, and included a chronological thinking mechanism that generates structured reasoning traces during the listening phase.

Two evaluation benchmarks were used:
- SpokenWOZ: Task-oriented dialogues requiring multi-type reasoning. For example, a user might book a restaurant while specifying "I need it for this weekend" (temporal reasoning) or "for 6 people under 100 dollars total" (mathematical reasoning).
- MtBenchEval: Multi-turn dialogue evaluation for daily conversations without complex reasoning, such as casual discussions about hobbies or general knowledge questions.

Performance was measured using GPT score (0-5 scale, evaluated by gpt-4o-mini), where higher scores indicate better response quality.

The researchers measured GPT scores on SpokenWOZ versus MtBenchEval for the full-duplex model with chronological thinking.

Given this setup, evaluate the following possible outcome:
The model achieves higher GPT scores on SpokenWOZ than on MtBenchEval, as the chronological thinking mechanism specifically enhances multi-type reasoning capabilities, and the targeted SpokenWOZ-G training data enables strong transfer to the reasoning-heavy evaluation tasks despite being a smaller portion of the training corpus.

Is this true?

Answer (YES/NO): YES